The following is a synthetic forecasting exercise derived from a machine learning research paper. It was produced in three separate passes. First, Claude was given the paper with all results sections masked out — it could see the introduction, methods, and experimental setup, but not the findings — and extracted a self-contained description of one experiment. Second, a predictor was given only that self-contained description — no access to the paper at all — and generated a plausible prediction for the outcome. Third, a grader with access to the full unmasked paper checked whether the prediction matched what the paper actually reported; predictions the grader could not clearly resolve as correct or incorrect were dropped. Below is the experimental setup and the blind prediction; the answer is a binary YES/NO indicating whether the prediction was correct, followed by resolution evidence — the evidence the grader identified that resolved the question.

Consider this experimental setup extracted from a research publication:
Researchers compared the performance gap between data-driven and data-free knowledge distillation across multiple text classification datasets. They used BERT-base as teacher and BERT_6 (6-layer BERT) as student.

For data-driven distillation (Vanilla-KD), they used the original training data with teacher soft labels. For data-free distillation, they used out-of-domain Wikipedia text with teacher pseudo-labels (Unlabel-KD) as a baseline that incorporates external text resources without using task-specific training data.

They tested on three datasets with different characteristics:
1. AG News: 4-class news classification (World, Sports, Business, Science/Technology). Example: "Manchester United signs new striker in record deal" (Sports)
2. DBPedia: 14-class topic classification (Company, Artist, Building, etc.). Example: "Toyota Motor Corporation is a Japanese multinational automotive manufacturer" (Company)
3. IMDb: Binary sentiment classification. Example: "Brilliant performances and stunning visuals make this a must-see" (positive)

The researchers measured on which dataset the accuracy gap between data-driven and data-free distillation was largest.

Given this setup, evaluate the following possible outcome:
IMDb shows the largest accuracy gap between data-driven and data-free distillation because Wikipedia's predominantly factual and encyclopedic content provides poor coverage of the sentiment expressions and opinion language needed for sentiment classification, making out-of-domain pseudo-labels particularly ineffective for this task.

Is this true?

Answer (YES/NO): NO